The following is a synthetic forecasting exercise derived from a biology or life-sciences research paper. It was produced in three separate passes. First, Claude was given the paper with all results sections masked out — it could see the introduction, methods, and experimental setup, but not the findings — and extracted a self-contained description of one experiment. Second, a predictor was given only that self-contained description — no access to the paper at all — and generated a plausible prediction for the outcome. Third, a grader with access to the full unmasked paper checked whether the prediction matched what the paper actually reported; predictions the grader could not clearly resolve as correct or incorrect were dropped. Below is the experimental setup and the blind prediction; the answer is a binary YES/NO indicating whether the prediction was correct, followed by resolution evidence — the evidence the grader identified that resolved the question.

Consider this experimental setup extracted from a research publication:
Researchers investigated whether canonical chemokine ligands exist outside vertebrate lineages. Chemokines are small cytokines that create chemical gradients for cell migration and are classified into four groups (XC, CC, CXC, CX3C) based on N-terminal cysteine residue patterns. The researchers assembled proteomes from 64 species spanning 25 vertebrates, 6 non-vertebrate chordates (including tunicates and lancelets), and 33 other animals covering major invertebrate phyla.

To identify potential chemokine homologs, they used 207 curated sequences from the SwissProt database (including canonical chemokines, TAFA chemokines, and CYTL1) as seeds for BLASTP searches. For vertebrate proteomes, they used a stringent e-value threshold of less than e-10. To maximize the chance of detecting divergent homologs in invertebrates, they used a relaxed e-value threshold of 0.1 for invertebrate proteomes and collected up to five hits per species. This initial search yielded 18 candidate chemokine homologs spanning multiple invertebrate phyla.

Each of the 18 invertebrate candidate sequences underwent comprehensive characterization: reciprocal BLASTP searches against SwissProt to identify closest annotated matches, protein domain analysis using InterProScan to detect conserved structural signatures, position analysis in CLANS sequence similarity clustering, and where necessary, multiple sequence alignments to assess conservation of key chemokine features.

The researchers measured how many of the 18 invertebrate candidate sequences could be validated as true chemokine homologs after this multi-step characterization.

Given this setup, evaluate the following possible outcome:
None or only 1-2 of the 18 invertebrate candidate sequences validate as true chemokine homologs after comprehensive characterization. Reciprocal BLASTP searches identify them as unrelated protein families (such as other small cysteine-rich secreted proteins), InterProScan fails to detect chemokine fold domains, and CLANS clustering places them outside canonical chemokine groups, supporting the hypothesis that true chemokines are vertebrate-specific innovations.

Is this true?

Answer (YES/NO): YES